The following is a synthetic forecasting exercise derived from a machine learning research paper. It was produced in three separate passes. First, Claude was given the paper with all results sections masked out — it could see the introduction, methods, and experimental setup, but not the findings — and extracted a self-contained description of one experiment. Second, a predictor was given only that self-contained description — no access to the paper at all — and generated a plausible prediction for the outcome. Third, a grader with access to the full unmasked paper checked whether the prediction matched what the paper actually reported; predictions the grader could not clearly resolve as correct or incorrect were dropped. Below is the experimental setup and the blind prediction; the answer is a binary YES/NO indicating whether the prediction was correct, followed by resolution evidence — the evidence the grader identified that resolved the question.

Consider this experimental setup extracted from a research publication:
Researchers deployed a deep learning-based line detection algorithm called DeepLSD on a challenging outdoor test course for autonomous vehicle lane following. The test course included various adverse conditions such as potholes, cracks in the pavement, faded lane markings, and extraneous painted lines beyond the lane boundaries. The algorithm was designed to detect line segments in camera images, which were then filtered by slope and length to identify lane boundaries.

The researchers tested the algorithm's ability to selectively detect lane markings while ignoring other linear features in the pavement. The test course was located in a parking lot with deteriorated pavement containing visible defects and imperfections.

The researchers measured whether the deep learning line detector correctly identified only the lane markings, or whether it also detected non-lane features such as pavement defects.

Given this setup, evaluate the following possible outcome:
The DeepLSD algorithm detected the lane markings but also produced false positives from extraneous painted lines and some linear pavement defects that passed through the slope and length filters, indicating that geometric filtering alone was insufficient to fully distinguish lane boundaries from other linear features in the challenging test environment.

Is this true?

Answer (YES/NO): NO